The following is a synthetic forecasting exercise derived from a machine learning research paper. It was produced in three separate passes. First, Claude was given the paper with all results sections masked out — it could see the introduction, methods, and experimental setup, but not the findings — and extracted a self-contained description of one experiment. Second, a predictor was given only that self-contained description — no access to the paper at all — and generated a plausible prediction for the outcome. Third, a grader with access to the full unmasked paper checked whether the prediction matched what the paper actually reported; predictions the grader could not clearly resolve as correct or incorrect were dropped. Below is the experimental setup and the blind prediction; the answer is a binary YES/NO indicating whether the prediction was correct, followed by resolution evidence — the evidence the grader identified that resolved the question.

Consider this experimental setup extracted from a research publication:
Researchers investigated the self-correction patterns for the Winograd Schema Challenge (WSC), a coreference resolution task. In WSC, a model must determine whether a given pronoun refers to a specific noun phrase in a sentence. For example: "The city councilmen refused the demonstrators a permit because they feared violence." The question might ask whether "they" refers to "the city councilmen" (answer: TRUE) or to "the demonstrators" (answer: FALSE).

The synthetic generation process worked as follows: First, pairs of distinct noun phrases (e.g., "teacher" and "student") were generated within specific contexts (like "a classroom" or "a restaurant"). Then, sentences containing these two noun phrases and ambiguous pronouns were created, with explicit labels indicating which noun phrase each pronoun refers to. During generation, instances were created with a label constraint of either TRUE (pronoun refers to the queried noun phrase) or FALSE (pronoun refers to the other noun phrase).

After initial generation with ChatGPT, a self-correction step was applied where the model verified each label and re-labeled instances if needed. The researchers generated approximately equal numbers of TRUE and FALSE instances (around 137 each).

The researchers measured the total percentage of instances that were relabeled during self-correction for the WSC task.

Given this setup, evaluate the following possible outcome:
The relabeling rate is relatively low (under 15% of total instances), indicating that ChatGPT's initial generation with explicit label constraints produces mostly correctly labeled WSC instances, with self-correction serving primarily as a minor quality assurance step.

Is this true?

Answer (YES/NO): NO